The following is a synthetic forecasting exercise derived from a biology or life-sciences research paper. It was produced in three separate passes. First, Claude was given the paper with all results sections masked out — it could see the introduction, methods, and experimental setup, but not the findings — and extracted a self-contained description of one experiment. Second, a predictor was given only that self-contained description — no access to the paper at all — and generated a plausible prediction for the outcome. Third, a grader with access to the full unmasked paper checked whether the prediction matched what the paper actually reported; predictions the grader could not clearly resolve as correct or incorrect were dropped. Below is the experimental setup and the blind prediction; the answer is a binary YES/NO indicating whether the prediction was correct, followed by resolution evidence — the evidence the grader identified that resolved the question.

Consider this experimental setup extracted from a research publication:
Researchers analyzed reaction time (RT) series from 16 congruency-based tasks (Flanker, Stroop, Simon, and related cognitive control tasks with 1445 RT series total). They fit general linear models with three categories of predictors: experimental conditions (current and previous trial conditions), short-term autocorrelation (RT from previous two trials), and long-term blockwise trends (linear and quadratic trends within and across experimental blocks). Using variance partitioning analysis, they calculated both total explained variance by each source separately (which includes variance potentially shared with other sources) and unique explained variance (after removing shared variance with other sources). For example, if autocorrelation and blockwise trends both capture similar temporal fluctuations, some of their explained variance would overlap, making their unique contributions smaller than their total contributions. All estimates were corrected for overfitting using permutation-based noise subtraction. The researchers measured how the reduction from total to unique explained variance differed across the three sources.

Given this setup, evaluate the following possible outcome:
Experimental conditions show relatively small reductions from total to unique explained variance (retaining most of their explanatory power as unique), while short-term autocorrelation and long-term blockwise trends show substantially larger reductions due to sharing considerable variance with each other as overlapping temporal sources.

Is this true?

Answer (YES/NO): YES